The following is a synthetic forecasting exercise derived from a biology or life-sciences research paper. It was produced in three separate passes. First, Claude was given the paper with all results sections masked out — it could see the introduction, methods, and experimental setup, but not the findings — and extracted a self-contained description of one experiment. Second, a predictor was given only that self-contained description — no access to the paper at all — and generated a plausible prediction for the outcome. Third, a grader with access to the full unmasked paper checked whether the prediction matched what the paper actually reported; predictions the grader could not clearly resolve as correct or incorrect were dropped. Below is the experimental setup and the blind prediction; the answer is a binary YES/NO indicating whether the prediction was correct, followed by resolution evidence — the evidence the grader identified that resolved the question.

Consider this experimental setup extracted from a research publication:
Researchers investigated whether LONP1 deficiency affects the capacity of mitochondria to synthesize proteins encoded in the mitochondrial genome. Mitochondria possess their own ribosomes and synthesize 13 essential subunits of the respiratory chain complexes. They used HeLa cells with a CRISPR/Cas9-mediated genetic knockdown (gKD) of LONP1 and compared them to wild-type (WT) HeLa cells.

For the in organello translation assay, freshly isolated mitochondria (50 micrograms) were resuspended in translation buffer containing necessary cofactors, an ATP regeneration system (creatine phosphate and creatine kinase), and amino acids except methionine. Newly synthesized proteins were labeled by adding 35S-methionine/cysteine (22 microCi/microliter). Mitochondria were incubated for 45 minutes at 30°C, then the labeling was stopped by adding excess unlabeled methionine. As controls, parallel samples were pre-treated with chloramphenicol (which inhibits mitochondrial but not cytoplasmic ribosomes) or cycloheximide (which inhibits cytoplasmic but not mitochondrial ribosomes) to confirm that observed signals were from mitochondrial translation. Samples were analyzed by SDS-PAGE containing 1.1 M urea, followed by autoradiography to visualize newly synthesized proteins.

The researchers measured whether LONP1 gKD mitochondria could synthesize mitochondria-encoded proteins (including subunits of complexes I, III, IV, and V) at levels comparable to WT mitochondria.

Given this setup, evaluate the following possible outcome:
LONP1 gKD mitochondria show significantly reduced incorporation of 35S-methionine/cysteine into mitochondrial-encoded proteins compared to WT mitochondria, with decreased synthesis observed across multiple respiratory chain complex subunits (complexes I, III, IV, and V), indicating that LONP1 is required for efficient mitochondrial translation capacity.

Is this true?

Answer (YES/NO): NO